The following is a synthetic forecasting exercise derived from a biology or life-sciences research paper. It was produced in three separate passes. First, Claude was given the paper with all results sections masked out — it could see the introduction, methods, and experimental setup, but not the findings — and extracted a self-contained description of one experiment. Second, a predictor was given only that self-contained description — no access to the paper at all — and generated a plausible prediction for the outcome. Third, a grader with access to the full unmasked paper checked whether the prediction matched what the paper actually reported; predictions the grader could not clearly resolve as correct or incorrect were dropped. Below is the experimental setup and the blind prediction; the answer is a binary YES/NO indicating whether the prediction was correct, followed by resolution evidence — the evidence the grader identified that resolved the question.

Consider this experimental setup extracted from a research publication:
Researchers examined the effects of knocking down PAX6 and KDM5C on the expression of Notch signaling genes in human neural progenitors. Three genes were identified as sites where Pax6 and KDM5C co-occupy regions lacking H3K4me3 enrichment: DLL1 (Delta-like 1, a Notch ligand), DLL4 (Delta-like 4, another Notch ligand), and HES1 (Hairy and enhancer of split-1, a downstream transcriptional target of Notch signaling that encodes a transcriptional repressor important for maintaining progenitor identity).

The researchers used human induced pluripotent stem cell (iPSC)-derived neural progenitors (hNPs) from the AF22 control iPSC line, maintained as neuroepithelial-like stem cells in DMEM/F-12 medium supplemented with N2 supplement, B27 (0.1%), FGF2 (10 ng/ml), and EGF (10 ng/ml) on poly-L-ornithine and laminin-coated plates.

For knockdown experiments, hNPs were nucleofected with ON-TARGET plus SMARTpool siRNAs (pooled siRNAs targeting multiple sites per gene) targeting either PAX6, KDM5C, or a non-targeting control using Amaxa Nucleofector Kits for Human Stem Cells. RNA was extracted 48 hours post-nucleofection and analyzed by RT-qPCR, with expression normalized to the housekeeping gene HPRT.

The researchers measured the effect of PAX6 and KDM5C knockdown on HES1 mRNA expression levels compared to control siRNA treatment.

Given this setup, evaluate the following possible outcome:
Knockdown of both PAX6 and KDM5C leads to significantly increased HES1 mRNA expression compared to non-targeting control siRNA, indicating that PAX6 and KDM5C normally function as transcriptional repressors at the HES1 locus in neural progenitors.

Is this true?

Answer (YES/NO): NO